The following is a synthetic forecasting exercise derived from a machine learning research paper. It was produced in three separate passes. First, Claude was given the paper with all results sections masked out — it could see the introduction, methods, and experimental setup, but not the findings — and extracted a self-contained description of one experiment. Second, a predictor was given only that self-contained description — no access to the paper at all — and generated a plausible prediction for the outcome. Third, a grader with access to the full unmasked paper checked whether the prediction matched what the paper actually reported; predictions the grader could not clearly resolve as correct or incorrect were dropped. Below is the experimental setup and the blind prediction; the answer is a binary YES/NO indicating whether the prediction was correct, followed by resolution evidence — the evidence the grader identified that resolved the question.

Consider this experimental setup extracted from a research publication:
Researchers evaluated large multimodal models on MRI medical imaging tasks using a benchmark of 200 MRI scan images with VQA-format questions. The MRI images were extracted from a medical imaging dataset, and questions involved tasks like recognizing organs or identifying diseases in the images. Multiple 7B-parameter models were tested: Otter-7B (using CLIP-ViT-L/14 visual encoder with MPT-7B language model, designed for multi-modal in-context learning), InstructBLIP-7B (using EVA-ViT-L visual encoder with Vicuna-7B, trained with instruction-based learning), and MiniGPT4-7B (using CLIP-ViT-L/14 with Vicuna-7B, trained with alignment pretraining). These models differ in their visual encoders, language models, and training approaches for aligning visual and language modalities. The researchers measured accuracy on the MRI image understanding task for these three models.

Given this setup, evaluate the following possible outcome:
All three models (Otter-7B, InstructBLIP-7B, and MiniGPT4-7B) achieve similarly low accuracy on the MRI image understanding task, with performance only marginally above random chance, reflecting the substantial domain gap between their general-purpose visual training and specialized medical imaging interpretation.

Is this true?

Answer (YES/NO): NO